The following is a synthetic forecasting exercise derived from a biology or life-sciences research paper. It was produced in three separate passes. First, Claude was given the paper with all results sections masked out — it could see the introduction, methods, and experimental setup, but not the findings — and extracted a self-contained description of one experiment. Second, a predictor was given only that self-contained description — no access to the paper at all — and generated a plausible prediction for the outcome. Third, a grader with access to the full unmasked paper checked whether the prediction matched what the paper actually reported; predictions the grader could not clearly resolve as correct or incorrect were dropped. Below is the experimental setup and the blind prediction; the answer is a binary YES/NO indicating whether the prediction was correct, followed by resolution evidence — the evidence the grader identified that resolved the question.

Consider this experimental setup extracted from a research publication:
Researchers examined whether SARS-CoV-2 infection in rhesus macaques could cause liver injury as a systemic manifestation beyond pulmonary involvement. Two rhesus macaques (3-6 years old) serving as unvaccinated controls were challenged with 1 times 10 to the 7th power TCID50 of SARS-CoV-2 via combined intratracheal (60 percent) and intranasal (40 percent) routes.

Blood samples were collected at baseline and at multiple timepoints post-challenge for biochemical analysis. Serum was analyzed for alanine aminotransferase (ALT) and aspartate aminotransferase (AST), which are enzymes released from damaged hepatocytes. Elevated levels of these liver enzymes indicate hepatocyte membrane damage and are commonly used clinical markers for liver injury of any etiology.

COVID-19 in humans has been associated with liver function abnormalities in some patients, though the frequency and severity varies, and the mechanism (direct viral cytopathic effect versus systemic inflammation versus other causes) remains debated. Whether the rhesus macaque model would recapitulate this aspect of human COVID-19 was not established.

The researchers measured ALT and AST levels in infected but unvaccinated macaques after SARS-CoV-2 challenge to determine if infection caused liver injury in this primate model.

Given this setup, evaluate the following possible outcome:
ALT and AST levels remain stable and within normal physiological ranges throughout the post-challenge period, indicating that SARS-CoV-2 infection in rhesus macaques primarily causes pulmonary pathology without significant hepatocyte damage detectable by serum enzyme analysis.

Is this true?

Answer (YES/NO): NO